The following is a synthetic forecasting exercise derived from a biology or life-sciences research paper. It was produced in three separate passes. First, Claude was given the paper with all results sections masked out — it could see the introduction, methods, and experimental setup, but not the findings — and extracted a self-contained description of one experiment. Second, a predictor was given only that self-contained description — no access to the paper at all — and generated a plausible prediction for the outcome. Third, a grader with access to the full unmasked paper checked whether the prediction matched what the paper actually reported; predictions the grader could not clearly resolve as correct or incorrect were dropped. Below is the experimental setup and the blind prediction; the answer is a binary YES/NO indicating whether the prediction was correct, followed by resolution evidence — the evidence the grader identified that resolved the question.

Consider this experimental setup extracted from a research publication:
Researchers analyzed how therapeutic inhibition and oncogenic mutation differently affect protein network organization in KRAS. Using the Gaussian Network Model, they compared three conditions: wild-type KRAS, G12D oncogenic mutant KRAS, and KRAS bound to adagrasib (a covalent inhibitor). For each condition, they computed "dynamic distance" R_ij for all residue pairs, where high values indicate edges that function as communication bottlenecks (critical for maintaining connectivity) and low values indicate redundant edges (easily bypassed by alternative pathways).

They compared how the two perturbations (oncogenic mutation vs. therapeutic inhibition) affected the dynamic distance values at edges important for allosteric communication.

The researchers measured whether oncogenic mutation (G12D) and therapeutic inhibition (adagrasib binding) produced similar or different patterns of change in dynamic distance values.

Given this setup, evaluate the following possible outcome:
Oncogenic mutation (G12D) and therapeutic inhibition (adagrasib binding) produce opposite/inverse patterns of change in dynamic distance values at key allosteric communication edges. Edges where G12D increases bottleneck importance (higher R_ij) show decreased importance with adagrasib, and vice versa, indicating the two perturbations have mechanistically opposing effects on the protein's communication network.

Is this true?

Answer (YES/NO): NO